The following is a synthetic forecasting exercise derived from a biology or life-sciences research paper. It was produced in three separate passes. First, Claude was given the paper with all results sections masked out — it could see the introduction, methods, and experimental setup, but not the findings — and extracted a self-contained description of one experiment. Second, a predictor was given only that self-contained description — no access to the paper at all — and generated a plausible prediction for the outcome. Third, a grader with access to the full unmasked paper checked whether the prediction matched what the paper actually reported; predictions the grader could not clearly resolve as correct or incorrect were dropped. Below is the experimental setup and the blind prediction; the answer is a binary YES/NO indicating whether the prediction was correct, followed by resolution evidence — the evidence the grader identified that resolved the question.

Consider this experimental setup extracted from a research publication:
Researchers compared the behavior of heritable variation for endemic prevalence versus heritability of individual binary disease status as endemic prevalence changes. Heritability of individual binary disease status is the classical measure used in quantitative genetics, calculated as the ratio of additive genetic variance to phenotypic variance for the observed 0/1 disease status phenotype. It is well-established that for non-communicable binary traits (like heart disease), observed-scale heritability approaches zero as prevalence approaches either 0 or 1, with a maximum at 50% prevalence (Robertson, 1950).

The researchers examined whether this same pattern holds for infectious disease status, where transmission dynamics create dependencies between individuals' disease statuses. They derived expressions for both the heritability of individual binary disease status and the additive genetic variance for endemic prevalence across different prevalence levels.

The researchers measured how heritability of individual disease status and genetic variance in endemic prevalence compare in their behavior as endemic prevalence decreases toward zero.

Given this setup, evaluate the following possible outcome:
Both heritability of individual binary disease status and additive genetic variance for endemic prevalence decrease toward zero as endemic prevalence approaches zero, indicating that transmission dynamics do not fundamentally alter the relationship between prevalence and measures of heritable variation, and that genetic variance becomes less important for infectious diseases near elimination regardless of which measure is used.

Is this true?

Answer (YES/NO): NO